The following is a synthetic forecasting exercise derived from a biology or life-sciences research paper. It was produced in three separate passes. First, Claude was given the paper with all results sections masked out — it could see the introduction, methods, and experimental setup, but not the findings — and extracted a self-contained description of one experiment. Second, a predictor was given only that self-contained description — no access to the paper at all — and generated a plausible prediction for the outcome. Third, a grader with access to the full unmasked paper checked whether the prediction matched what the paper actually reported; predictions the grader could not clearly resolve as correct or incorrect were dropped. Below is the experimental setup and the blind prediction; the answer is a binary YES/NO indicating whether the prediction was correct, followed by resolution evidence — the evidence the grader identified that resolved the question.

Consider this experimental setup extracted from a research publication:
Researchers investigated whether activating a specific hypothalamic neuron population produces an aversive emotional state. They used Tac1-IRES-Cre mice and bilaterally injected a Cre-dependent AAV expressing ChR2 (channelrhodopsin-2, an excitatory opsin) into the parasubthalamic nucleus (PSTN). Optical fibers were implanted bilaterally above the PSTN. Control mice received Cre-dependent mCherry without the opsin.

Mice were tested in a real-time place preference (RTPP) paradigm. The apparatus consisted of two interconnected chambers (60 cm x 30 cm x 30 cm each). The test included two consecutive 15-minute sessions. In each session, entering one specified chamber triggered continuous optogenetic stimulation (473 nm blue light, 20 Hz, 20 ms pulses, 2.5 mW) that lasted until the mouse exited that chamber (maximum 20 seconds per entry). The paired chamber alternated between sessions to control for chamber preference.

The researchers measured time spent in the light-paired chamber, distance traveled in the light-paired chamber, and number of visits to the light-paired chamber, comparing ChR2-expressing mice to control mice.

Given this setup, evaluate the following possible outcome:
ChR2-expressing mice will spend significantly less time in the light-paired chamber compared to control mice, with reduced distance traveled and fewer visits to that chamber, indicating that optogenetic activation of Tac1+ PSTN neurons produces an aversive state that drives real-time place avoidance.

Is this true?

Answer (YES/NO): NO